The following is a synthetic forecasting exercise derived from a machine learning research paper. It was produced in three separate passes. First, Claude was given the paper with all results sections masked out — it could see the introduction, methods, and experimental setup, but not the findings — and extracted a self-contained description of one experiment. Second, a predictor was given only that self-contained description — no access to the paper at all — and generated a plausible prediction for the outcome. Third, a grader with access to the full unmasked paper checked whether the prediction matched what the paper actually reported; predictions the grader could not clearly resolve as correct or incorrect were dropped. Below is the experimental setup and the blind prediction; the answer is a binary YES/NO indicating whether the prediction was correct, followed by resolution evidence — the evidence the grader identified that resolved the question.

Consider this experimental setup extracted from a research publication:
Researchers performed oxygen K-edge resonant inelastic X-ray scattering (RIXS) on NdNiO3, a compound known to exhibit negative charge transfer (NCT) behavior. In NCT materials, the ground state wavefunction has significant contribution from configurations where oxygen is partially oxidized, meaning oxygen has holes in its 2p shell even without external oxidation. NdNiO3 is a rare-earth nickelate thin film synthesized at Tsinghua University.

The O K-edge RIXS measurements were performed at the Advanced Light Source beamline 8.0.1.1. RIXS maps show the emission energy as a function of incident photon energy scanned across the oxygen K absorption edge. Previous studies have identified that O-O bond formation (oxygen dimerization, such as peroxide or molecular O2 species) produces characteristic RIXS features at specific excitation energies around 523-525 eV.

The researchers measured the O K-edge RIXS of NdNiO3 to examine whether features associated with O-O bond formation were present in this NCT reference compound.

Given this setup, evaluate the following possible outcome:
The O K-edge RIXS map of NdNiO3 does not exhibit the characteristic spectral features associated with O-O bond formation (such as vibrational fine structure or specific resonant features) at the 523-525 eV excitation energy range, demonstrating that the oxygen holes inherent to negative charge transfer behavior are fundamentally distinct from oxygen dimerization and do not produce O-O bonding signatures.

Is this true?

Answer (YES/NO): NO